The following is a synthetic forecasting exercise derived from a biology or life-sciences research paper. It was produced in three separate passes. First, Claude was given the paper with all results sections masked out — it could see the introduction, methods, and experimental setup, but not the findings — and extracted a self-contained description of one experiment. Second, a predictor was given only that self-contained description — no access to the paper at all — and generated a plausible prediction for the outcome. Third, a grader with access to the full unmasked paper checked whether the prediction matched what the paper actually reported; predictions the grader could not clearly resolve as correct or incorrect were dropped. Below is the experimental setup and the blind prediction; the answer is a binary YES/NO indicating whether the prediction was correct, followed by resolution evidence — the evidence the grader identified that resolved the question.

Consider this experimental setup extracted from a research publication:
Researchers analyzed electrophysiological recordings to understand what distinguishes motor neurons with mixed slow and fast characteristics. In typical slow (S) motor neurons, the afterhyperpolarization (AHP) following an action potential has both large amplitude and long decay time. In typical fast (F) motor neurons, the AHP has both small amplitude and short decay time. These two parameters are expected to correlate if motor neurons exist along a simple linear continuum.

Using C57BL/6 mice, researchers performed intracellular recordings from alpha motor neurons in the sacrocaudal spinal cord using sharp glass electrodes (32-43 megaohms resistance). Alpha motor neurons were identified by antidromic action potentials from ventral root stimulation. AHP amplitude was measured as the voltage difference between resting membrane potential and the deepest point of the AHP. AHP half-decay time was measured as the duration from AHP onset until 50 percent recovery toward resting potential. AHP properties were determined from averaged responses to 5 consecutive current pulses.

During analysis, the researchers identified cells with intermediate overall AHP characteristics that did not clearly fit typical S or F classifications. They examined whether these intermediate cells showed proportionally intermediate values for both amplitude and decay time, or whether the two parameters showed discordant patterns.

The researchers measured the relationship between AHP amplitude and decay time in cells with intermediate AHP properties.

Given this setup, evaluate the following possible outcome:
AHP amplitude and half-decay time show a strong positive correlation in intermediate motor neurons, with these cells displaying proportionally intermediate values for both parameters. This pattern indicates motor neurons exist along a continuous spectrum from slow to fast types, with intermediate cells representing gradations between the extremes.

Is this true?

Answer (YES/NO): NO